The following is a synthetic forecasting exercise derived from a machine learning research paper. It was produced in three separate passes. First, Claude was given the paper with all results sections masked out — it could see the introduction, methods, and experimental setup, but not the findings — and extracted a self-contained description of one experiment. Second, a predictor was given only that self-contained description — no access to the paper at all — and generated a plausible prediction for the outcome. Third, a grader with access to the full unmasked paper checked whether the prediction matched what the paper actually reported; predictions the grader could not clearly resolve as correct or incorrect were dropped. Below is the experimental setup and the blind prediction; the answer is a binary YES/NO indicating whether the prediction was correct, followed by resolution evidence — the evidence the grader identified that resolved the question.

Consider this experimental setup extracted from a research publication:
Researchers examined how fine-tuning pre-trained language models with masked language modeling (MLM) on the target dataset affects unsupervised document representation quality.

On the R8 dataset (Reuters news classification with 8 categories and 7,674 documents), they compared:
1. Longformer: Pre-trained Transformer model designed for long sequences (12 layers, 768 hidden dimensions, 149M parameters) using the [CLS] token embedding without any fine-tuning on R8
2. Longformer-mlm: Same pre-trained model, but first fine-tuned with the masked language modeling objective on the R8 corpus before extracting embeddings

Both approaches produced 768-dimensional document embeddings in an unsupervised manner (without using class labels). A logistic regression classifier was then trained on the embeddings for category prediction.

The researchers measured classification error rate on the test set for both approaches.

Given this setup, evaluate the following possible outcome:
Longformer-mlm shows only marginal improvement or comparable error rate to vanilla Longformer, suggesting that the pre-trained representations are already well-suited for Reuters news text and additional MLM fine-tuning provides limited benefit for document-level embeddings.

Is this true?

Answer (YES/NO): NO